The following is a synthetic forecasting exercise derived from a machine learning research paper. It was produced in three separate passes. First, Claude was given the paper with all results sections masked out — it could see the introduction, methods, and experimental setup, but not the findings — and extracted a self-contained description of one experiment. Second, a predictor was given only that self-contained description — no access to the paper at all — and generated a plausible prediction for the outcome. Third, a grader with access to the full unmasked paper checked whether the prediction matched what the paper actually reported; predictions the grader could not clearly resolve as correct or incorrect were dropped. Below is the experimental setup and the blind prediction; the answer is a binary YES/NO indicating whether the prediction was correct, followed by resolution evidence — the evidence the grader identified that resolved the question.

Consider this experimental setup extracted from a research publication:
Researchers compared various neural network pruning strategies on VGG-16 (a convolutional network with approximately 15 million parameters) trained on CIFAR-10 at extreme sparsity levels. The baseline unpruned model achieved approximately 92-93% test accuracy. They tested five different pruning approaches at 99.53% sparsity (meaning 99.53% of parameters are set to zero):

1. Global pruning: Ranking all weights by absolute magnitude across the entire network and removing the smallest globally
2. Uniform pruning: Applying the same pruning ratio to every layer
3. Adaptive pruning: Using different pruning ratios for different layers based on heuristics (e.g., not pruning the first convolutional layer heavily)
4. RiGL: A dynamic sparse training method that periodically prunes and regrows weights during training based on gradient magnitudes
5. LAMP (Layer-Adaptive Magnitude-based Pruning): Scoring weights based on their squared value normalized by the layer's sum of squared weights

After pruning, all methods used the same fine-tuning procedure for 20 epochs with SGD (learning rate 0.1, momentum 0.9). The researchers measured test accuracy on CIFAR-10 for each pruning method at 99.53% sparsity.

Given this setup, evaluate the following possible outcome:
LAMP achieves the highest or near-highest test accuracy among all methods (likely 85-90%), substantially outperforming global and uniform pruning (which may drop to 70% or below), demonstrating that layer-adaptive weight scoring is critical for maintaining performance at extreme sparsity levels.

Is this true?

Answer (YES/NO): YES